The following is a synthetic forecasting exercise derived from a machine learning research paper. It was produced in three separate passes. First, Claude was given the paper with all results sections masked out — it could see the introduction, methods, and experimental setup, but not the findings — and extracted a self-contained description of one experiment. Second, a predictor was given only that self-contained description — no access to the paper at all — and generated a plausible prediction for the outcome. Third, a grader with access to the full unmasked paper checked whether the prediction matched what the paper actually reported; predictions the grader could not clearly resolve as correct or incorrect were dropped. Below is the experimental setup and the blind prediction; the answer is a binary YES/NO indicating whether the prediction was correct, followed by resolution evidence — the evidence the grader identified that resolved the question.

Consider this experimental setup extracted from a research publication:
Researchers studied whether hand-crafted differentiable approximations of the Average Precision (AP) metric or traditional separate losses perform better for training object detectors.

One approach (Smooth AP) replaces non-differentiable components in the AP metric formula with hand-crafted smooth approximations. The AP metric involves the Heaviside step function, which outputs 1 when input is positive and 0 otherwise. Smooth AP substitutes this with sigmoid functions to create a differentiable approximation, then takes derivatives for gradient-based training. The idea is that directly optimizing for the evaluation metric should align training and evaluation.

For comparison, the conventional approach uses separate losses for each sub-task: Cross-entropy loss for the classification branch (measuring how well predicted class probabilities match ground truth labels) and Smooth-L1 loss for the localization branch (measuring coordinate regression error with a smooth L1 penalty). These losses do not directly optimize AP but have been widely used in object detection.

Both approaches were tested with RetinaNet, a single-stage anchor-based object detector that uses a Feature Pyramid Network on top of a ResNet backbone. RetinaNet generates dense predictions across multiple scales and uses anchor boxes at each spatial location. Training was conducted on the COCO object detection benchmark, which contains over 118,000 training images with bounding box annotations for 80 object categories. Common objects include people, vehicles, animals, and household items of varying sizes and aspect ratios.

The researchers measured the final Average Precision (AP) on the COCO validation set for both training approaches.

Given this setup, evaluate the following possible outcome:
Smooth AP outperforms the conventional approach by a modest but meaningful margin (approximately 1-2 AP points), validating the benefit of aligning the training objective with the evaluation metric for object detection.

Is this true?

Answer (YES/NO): NO